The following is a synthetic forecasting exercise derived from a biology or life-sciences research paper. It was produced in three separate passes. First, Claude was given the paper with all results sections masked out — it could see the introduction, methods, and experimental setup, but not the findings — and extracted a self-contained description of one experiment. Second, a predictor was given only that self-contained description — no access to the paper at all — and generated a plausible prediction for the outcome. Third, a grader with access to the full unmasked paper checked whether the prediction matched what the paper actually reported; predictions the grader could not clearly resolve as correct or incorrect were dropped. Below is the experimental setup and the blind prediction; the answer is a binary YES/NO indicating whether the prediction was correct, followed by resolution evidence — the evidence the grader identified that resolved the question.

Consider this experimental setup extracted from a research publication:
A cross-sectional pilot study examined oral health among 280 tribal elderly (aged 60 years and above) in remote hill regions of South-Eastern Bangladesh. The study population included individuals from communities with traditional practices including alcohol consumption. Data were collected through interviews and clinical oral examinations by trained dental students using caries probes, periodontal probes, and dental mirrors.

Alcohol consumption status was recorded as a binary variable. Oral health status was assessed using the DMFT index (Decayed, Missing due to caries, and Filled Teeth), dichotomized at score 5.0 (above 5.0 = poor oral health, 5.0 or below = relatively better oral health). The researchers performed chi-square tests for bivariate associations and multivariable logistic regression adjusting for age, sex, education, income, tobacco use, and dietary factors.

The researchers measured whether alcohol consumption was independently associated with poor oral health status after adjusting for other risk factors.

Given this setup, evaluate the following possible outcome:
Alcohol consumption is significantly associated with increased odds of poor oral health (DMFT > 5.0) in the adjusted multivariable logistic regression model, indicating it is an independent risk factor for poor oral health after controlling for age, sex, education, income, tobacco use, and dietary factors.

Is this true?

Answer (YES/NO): YES